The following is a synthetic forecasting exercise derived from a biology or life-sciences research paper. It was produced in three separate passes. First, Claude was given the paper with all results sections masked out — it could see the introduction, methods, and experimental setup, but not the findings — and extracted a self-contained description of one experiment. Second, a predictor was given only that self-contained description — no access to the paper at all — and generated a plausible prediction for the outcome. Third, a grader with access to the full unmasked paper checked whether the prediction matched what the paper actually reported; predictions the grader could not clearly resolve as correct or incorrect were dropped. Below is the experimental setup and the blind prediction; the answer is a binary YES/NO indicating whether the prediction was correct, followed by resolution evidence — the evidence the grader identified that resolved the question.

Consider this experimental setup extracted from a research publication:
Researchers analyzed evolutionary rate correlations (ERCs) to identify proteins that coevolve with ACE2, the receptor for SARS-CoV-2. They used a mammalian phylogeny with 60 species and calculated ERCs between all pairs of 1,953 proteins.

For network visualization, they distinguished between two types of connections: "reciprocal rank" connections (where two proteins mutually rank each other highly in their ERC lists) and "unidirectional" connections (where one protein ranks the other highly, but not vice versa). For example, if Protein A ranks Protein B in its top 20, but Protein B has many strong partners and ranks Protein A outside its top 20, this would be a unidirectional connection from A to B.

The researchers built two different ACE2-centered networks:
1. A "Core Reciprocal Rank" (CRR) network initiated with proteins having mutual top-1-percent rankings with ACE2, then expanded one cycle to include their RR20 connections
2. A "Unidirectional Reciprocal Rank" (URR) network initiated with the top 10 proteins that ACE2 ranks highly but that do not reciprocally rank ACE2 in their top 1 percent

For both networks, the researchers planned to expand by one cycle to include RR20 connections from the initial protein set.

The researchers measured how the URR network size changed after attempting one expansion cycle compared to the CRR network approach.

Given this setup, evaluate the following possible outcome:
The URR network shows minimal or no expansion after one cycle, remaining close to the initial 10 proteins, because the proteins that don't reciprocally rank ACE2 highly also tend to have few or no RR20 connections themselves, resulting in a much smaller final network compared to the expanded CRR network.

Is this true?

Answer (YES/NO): NO